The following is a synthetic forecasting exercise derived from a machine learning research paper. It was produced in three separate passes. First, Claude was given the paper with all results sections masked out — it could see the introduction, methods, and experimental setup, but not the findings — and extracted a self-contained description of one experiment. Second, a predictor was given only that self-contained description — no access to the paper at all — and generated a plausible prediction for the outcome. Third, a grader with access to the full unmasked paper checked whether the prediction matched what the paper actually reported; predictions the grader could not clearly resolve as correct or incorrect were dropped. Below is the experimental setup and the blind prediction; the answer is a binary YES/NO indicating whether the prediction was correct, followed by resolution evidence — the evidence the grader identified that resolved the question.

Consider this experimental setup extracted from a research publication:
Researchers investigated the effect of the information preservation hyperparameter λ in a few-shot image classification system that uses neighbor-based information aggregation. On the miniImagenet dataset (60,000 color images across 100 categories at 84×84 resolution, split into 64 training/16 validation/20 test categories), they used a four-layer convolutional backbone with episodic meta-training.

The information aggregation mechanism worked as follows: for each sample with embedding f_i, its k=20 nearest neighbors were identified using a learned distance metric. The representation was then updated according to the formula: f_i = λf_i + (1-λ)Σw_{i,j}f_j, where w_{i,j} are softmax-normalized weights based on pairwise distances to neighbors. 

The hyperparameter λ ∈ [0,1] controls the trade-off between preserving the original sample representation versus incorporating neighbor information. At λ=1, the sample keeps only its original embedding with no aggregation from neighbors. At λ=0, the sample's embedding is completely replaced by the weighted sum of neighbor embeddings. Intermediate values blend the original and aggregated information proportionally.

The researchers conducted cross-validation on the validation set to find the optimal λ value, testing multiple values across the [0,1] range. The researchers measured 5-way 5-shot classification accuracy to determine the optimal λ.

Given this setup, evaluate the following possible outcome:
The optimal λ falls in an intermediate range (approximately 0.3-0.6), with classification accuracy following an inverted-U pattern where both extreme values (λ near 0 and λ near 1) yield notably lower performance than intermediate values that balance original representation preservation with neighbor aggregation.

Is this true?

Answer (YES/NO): NO